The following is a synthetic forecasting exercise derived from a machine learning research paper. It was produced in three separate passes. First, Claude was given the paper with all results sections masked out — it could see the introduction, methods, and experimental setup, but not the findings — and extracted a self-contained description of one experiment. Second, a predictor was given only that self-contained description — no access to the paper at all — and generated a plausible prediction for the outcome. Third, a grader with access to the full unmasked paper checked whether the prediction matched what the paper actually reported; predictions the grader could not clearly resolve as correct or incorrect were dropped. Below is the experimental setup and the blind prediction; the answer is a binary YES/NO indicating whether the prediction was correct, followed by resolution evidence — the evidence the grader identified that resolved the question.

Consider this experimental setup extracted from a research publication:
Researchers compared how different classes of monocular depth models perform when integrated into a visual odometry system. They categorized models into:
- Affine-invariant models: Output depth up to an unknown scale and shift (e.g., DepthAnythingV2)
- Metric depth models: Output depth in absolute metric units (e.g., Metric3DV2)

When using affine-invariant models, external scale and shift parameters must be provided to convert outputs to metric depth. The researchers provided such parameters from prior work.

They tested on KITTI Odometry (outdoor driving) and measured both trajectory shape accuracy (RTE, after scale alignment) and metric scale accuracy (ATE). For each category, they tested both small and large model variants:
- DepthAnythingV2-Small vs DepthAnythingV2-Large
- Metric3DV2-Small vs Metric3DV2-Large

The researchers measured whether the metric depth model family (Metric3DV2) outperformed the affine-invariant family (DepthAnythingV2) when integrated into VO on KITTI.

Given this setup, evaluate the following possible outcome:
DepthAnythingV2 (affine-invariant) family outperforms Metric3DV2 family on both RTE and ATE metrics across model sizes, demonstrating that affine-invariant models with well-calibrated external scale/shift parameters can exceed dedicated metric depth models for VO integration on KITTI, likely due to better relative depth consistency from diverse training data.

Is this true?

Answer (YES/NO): NO